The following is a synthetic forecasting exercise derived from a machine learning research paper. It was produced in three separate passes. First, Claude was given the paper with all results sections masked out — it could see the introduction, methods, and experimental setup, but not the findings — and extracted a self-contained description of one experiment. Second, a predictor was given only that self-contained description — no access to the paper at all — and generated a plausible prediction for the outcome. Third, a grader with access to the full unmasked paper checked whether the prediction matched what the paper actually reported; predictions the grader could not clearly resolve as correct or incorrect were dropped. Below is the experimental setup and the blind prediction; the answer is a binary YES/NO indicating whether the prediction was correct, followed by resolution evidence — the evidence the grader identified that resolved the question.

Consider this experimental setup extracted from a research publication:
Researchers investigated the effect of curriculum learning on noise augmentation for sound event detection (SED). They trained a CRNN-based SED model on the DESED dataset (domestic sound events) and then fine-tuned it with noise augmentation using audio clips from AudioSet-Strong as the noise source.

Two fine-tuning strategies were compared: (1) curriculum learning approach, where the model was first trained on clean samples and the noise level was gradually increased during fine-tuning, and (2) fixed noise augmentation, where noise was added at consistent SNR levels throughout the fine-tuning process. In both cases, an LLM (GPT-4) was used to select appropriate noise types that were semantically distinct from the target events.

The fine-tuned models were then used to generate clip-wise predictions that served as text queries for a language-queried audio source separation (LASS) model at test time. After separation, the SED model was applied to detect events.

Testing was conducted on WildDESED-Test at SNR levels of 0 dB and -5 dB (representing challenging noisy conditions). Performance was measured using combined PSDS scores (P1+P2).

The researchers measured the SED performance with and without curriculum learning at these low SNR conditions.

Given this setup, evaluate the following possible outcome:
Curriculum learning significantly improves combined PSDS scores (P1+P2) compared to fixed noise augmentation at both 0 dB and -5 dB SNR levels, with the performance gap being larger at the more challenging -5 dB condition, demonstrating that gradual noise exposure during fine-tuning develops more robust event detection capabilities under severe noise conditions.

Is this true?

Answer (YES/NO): NO